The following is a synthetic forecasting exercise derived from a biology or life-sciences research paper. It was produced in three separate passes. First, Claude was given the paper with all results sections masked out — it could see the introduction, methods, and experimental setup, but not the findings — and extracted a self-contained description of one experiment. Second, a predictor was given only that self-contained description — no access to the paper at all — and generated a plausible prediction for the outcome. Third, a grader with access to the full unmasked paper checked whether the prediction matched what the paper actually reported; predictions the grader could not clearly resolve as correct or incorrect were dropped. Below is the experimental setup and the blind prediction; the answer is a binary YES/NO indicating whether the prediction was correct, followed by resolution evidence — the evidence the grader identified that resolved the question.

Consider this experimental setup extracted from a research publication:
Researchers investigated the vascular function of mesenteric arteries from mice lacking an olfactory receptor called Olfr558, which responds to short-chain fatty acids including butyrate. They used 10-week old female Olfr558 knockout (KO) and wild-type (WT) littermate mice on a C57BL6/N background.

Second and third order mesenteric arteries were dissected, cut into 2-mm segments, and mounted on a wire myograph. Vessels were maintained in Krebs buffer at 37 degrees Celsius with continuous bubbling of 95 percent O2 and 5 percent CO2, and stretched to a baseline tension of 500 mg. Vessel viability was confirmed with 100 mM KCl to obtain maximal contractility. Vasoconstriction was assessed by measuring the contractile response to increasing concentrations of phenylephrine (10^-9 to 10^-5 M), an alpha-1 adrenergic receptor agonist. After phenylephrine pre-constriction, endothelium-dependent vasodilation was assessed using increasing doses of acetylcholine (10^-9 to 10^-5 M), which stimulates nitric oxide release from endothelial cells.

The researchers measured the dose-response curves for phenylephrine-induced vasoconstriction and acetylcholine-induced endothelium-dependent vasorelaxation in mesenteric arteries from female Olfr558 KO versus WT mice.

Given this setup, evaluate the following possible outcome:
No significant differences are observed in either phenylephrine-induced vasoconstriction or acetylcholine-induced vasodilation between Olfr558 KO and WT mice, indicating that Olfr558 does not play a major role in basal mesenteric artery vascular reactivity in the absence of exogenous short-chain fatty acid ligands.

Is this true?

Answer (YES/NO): YES